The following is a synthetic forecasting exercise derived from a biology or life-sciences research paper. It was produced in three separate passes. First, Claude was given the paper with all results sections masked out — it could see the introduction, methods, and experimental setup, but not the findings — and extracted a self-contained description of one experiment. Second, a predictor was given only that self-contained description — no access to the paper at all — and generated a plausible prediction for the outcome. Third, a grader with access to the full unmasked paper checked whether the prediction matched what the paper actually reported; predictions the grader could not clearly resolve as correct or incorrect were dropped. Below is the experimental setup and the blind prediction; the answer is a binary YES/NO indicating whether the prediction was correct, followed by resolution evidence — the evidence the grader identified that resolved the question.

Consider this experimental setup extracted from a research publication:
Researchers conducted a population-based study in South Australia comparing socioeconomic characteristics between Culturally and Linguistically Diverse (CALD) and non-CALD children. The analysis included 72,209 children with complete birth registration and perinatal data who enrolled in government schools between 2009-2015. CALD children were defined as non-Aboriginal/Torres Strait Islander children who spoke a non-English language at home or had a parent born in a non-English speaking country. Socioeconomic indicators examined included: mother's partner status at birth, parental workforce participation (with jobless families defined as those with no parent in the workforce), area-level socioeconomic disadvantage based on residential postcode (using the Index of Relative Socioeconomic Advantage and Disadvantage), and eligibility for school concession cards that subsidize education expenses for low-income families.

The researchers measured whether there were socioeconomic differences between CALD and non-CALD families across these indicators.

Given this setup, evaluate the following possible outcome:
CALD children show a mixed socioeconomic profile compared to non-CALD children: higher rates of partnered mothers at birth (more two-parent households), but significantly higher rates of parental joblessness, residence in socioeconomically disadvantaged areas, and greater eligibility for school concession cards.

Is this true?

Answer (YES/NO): NO